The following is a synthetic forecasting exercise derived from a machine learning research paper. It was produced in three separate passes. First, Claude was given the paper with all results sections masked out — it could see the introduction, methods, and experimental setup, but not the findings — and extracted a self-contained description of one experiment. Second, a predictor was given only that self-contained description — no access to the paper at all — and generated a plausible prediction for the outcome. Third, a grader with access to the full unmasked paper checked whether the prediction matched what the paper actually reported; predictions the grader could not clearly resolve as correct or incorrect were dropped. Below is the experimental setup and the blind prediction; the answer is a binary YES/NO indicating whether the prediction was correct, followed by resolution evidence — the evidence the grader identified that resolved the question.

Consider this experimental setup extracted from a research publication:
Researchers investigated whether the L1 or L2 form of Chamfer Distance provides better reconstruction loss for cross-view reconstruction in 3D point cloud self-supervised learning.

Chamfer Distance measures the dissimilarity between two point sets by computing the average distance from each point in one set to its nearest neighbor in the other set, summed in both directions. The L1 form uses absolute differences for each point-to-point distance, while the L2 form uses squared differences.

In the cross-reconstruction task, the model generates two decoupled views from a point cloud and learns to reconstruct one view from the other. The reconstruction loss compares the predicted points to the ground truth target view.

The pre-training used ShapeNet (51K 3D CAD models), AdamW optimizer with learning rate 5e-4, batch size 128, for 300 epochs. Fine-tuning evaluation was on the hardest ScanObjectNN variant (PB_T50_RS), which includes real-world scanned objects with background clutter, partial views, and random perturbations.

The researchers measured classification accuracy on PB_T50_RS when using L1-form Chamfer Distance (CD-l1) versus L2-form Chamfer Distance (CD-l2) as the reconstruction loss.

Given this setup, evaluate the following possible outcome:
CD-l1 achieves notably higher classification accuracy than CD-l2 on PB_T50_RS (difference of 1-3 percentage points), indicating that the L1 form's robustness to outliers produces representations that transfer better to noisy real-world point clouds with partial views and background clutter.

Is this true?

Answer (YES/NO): NO